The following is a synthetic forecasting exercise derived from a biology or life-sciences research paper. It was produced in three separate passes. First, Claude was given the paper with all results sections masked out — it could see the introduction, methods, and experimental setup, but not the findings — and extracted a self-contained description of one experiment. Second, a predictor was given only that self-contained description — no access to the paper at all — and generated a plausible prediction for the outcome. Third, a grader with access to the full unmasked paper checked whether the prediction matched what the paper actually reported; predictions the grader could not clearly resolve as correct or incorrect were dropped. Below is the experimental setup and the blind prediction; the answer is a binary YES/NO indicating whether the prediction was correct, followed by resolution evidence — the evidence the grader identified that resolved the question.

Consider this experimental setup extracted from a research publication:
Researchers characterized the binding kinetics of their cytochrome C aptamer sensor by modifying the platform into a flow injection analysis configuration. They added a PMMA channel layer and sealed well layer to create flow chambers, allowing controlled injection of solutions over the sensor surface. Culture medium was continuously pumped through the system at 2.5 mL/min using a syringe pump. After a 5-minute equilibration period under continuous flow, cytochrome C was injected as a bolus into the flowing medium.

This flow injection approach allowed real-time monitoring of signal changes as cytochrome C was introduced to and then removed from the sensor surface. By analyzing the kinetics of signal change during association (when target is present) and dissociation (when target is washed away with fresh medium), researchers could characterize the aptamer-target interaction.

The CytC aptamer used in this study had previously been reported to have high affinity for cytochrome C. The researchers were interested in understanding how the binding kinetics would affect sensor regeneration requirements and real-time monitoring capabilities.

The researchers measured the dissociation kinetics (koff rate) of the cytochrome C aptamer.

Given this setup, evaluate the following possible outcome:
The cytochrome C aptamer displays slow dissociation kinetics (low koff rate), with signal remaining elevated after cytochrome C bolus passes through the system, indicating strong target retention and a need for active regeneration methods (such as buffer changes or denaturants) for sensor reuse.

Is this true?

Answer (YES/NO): YES